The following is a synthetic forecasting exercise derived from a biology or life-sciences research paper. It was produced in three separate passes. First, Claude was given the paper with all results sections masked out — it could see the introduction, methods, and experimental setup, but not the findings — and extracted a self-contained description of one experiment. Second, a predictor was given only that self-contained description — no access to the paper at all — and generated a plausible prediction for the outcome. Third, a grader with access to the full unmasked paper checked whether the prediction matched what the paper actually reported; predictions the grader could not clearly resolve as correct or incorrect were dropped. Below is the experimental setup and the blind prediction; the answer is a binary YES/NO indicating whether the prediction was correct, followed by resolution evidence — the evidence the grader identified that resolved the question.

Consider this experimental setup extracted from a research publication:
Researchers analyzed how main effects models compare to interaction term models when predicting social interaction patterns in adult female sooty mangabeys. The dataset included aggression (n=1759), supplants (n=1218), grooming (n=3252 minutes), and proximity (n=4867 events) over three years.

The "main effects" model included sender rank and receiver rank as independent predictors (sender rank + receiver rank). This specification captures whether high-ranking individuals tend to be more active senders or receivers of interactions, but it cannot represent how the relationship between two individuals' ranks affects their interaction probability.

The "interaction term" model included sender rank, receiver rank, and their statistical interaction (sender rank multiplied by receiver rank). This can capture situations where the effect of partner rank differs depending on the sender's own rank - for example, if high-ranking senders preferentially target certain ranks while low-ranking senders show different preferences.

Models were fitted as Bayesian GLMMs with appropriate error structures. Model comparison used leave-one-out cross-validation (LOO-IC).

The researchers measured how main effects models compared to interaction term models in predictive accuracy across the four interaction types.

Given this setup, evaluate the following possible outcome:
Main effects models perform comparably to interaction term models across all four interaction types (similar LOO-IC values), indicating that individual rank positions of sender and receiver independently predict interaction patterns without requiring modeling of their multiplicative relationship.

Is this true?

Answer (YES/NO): NO